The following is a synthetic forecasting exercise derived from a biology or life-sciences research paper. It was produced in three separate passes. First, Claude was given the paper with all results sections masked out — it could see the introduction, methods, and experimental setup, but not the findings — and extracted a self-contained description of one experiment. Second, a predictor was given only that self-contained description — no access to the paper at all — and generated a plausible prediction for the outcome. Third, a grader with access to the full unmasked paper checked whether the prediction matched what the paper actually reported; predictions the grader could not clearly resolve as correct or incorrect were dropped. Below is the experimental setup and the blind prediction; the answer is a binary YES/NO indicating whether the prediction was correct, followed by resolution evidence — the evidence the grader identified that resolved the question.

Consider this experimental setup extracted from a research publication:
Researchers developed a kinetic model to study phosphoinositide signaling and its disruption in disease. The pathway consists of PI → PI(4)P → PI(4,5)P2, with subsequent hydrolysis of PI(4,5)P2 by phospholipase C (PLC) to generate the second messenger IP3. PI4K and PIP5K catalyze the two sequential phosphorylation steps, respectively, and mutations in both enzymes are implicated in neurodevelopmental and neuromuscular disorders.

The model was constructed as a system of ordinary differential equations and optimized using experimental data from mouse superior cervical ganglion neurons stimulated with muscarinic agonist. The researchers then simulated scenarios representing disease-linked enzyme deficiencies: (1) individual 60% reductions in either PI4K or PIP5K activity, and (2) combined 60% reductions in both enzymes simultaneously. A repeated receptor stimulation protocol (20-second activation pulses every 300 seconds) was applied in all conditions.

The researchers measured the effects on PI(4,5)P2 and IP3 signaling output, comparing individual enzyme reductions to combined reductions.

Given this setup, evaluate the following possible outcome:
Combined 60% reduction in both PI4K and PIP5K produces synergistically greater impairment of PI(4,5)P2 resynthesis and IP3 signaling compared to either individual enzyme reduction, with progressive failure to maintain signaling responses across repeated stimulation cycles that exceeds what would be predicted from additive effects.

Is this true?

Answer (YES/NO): YES